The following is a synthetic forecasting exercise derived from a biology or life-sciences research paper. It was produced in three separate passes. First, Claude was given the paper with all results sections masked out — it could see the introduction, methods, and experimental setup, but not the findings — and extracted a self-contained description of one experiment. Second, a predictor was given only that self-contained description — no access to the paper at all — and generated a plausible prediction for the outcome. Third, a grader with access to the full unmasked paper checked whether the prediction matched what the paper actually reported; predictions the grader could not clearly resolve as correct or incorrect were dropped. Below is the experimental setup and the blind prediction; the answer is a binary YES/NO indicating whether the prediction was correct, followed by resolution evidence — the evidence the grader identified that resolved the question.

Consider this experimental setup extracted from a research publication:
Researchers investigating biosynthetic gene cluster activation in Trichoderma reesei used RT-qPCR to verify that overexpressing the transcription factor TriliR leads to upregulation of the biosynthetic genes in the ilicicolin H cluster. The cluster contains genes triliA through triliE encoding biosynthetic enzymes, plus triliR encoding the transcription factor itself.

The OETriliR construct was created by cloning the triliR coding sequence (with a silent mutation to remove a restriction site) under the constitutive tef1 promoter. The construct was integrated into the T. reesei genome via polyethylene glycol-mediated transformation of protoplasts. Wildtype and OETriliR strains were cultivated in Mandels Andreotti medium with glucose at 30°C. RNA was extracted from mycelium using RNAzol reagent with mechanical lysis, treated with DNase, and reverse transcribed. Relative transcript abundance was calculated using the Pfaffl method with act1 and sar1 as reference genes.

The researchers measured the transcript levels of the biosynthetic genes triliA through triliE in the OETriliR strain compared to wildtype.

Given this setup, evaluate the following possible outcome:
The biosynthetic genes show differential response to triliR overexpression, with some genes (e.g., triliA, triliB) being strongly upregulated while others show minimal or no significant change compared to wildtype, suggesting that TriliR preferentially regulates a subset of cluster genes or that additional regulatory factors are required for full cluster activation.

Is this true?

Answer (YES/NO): NO